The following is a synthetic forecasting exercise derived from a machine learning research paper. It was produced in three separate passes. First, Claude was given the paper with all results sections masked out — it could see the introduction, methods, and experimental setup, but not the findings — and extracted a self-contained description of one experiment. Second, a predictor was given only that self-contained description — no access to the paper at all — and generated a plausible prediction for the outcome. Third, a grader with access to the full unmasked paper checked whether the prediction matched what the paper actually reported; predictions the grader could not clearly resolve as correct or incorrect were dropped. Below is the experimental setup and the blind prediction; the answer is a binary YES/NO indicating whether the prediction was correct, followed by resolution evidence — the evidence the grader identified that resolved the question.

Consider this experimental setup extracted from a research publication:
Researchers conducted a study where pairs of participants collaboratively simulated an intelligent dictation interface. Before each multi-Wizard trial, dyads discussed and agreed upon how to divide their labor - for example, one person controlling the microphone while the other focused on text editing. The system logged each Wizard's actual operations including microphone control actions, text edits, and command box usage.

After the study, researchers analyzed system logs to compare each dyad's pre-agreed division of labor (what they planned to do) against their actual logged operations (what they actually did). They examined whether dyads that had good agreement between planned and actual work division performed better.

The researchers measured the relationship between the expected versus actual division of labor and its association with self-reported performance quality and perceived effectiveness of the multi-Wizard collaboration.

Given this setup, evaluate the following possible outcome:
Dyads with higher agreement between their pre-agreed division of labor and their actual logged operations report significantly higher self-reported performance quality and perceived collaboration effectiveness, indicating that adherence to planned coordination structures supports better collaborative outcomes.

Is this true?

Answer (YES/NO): YES